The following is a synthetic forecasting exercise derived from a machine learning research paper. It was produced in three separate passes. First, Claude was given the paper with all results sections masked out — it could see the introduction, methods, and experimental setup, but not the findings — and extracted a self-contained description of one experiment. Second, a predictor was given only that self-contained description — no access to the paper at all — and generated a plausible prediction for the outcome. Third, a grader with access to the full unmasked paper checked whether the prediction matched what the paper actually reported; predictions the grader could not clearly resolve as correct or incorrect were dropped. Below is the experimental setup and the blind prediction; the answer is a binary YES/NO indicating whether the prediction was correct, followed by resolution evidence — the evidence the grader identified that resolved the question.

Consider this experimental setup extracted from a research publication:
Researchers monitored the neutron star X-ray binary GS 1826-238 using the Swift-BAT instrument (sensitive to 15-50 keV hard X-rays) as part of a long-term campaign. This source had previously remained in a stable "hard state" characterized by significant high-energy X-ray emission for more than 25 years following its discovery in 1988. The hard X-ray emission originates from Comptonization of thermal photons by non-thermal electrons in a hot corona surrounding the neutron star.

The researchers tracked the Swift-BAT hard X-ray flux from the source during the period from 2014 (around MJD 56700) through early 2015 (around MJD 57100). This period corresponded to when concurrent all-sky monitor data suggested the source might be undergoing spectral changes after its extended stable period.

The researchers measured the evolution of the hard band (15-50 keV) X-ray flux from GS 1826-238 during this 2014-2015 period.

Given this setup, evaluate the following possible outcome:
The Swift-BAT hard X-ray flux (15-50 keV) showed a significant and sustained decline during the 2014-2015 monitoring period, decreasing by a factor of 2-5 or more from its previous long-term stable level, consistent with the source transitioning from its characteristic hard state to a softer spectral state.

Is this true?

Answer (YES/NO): YES